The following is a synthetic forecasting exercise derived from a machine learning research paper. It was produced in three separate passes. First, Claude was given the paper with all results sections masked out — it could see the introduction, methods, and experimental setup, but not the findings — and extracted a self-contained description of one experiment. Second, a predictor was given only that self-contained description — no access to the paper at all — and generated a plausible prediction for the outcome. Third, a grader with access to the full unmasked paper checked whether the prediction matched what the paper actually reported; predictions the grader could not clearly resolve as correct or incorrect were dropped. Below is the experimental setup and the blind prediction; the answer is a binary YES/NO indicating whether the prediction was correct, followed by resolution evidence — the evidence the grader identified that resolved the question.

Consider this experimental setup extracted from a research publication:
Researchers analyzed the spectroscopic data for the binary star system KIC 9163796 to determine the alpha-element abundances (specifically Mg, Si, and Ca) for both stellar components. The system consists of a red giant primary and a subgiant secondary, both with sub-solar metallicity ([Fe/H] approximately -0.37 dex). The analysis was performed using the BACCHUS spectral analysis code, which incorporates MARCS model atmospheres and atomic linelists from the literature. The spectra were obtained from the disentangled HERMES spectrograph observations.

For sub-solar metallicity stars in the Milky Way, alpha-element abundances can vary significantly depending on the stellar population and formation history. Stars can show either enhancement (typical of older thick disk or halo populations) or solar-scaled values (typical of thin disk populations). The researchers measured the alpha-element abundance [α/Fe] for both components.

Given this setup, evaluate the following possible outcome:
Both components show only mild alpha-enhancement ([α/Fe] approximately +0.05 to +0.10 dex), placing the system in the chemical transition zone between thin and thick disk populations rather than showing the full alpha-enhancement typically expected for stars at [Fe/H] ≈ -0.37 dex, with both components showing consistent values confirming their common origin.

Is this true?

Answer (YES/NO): NO